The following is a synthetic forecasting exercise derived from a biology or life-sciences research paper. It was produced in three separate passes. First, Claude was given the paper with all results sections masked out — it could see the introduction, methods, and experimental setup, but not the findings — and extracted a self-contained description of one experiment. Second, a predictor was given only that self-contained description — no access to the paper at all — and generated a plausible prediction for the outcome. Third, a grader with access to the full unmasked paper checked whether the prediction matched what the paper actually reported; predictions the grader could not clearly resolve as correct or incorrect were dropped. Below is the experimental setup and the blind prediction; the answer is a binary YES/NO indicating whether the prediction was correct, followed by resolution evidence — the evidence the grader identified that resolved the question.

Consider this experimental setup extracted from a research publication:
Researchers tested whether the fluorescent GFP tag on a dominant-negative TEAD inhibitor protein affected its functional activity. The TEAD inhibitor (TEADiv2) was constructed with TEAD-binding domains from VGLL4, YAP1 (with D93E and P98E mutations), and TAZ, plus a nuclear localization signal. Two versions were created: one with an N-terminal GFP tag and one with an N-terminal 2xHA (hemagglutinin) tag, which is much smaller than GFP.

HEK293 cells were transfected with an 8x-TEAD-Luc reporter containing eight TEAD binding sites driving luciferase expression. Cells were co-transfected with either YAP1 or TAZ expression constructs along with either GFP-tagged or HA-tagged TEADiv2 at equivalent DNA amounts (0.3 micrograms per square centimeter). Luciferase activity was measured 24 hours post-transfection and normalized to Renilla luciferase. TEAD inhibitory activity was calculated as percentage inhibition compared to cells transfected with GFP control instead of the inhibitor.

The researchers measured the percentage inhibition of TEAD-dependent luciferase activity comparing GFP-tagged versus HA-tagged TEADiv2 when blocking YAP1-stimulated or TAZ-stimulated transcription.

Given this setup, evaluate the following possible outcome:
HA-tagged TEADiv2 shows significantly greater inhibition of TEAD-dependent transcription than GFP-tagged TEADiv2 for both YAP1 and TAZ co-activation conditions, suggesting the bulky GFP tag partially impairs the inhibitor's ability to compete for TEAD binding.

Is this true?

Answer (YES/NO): NO